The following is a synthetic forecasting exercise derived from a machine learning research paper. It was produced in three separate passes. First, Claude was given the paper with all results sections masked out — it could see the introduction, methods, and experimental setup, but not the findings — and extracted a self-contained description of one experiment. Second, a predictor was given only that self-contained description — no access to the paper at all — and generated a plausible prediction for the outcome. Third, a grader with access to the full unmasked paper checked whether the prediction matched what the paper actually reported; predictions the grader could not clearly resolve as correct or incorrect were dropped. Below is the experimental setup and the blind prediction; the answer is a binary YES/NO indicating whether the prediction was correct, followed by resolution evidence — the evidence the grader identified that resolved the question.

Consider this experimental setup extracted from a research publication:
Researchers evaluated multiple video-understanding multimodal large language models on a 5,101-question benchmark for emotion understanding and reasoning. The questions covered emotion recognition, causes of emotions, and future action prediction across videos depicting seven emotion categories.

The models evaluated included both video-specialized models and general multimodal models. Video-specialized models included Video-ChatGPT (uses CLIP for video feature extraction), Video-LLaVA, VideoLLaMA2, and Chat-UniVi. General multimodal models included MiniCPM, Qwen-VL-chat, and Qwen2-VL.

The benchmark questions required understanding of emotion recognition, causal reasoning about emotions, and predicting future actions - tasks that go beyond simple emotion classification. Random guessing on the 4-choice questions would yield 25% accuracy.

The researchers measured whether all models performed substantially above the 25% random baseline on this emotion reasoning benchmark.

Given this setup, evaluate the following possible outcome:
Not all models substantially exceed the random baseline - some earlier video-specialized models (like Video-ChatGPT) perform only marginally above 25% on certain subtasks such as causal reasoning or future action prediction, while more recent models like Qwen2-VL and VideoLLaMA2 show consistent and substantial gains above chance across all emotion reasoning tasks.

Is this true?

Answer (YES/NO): NO